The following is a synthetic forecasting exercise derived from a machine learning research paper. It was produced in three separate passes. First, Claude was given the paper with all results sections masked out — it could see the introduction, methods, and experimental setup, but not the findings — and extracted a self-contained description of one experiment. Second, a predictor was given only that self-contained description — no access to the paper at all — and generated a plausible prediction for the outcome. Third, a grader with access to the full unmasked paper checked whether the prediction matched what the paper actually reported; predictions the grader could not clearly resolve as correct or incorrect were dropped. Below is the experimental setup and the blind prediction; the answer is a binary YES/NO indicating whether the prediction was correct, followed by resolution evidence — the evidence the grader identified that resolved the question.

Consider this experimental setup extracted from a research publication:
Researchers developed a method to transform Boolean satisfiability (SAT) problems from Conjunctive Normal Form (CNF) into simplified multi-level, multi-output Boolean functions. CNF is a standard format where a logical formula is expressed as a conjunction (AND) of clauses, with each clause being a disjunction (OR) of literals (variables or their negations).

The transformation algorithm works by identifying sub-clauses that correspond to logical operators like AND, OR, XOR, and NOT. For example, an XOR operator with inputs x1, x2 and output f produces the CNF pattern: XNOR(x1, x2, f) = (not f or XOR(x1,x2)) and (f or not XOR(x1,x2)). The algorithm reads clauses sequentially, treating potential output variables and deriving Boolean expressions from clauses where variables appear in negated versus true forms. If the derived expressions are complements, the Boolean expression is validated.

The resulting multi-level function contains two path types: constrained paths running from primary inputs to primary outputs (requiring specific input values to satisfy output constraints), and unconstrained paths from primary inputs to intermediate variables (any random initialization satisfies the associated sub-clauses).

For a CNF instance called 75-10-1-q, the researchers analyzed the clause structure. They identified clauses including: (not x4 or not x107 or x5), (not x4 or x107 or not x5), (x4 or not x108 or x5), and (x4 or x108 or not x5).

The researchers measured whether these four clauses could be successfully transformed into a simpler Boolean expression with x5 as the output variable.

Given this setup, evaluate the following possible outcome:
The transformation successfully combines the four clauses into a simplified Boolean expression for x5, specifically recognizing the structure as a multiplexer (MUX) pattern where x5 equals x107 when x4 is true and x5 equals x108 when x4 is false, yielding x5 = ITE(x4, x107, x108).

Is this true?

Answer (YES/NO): YES